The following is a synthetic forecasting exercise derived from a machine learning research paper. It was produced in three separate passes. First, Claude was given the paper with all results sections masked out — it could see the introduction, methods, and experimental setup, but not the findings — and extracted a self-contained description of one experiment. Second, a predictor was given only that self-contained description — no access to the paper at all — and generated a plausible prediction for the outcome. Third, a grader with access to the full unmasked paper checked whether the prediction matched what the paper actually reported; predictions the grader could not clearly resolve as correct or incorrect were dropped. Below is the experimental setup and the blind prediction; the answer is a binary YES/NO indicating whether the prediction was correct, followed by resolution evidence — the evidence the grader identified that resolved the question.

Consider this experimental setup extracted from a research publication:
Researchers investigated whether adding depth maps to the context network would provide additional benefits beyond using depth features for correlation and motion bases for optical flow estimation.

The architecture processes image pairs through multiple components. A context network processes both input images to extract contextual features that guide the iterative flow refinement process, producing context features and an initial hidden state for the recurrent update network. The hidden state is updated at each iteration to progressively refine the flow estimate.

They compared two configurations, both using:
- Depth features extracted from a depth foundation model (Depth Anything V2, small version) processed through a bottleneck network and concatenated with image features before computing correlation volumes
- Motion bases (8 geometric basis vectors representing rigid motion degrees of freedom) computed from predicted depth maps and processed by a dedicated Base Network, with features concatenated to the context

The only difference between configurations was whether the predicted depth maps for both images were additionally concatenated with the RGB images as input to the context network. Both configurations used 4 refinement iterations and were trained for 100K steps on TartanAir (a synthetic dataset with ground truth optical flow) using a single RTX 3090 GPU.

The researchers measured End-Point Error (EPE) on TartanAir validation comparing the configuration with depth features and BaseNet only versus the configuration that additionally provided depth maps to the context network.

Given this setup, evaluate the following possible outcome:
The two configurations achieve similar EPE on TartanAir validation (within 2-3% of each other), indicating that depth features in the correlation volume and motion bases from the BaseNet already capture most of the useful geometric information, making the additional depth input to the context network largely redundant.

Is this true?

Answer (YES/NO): YES